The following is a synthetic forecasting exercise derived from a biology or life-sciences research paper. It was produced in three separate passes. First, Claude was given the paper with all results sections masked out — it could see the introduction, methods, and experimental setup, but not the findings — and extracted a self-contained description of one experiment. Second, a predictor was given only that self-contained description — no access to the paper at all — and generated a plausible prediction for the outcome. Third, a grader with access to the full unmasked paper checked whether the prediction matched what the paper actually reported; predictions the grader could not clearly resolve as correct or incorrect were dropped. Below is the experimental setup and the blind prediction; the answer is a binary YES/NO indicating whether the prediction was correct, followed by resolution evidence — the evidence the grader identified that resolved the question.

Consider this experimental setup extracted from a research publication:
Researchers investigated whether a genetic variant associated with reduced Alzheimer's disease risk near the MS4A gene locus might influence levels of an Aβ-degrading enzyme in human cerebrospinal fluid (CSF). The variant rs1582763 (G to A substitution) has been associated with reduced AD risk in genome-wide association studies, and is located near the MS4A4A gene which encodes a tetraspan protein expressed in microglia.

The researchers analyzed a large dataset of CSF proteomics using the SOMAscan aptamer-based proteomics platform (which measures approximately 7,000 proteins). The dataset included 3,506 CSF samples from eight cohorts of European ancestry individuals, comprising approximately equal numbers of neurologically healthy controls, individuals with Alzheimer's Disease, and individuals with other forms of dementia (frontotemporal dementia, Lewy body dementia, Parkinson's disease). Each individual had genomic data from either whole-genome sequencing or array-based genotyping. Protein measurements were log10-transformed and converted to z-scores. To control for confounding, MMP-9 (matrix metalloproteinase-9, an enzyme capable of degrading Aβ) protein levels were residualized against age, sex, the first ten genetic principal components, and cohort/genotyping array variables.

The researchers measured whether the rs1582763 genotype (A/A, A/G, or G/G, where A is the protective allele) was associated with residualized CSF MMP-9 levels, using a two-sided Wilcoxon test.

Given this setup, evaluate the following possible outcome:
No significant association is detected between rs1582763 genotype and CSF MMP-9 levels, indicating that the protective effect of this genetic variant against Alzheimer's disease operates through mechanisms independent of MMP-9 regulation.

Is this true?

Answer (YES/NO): NO